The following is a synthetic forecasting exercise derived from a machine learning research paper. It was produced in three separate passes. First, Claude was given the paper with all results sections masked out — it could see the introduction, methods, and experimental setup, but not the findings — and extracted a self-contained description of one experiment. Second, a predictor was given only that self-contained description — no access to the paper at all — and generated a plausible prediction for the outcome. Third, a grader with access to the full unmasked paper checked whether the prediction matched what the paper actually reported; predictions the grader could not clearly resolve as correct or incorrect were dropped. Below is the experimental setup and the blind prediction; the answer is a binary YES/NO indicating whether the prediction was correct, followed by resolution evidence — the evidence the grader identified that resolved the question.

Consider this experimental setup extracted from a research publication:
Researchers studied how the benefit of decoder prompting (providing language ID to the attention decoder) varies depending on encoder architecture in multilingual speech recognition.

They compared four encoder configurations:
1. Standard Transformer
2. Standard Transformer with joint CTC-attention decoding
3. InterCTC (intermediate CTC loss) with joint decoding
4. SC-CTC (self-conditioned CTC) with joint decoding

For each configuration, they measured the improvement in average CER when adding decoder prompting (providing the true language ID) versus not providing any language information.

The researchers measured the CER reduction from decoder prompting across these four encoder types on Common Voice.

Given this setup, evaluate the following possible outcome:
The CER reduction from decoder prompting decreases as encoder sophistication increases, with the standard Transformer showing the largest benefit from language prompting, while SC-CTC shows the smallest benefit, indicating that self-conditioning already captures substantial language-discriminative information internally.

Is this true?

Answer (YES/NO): NO